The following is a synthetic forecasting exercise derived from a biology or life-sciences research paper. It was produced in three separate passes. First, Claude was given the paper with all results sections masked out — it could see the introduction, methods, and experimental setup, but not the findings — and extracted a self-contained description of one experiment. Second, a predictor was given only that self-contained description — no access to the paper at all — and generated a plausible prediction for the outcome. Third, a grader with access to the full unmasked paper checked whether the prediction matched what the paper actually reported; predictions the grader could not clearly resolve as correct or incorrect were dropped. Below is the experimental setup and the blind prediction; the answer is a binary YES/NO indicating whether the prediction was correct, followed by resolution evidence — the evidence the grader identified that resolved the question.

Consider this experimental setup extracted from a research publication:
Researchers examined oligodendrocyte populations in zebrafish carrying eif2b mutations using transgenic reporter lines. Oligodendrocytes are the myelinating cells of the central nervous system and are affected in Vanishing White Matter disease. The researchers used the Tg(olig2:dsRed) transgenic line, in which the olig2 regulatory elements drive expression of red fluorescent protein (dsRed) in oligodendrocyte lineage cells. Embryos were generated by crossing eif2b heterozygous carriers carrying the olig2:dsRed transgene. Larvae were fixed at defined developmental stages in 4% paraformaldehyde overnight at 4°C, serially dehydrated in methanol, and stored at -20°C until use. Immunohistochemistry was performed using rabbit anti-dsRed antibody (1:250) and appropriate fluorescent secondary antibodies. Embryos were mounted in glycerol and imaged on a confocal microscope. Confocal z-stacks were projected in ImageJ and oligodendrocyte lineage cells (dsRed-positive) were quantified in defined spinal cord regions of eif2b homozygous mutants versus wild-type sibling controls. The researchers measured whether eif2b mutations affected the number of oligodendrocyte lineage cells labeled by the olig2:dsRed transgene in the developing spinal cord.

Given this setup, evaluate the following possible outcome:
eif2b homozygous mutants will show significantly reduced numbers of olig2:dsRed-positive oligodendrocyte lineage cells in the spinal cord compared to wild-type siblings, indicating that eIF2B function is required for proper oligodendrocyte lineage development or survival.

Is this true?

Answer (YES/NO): NO